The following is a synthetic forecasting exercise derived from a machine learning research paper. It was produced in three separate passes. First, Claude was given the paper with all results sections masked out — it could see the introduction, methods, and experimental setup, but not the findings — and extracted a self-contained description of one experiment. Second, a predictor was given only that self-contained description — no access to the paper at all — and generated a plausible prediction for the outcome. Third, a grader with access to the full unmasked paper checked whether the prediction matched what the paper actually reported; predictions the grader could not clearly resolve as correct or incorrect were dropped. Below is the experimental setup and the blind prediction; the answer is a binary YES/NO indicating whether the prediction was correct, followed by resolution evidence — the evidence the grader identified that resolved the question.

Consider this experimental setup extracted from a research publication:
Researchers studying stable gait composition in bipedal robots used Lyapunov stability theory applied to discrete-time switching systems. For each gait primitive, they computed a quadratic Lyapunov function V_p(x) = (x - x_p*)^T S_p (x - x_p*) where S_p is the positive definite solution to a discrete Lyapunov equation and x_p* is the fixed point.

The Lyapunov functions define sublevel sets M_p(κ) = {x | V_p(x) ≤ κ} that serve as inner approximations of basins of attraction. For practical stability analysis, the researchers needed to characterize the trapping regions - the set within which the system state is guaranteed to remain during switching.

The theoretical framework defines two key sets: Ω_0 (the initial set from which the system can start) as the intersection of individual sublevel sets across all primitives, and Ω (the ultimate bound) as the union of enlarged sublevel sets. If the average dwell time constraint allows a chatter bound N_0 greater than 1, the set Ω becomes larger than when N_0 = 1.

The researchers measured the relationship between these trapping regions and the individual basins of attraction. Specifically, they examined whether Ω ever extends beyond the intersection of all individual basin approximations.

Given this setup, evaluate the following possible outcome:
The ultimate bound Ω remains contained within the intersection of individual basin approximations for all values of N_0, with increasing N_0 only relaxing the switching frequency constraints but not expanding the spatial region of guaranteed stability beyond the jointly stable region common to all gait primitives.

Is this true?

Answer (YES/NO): YES